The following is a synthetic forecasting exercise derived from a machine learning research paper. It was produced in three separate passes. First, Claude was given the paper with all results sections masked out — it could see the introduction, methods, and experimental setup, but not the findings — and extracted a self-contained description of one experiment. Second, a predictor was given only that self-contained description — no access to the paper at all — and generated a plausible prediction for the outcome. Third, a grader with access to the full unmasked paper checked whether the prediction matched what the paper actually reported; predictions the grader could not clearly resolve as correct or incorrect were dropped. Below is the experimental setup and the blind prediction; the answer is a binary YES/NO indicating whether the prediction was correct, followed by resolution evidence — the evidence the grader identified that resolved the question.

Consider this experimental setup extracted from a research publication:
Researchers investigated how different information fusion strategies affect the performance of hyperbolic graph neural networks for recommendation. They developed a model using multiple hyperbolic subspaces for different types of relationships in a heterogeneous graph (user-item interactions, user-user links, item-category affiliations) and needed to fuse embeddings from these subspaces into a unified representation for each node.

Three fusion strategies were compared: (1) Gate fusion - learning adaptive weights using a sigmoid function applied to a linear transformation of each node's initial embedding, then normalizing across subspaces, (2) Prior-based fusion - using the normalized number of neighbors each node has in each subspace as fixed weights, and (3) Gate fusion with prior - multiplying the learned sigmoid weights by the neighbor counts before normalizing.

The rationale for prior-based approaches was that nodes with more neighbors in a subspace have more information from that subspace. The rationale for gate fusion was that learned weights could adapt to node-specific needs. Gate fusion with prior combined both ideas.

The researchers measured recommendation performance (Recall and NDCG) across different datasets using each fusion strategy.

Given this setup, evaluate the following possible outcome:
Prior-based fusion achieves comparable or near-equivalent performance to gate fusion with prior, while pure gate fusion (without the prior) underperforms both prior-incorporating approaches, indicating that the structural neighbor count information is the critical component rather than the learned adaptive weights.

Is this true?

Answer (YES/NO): NO